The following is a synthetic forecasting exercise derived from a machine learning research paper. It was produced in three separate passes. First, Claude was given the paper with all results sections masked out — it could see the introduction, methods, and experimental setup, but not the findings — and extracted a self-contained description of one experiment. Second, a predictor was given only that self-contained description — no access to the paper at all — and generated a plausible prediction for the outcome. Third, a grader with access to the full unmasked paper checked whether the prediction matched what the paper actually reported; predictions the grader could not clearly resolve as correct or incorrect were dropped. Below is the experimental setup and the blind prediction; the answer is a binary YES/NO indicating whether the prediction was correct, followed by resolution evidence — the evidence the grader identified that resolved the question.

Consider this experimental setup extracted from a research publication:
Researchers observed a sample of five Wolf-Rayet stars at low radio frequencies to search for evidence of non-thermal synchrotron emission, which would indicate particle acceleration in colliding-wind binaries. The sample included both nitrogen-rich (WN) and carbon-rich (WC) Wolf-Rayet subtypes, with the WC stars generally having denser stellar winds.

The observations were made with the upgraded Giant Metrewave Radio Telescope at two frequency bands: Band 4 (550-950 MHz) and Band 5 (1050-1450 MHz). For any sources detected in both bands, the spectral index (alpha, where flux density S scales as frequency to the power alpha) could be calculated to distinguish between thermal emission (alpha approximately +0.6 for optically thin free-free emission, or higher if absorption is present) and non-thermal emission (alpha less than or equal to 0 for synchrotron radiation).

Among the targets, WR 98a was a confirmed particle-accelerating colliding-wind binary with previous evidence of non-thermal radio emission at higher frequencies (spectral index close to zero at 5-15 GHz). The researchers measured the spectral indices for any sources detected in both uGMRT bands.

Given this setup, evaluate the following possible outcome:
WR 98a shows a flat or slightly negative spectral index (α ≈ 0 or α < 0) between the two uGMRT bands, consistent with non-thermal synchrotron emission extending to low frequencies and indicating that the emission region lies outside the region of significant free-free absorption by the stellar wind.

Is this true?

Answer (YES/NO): NO